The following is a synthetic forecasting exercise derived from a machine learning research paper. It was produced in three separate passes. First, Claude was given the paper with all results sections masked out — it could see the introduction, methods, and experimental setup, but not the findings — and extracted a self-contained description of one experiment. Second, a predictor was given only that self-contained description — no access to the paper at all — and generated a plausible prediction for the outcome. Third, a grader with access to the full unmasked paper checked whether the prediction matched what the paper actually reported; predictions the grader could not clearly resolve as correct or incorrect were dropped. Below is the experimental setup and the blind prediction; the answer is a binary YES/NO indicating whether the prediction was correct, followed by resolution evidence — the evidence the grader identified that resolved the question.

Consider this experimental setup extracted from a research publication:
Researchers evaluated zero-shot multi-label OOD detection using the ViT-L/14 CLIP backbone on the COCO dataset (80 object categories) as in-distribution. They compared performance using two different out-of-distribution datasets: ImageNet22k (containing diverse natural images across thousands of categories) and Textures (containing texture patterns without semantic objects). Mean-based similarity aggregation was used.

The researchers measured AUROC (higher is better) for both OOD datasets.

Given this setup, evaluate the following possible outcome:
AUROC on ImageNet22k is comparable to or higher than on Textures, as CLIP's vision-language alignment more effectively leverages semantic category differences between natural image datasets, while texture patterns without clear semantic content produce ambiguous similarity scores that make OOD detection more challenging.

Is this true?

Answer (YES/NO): YES